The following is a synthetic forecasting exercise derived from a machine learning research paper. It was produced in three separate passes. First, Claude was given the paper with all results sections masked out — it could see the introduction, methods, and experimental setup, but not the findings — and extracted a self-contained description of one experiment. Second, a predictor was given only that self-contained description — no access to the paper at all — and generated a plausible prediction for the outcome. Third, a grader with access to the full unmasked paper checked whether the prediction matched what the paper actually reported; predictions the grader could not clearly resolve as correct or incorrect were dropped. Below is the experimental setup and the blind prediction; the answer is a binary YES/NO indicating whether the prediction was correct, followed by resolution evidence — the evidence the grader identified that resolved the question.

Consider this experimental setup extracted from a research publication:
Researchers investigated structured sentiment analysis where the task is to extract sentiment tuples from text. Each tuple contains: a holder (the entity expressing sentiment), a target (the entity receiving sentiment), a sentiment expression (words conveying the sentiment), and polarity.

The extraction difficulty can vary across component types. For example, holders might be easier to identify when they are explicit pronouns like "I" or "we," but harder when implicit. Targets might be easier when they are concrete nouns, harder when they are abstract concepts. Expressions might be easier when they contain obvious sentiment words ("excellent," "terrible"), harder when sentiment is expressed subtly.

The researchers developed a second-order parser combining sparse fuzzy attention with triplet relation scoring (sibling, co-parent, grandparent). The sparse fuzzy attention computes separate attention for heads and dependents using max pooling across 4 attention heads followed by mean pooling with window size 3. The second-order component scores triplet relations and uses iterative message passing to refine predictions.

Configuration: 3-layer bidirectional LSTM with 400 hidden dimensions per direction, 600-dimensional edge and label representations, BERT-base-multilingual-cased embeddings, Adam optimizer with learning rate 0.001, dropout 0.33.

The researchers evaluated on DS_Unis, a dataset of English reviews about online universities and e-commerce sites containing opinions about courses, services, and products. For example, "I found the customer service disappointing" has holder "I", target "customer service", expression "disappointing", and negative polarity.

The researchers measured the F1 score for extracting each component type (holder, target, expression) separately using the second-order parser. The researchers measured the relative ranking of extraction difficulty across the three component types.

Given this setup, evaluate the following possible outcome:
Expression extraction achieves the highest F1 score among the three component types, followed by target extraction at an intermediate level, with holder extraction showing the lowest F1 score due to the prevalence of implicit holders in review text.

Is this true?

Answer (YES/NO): NO